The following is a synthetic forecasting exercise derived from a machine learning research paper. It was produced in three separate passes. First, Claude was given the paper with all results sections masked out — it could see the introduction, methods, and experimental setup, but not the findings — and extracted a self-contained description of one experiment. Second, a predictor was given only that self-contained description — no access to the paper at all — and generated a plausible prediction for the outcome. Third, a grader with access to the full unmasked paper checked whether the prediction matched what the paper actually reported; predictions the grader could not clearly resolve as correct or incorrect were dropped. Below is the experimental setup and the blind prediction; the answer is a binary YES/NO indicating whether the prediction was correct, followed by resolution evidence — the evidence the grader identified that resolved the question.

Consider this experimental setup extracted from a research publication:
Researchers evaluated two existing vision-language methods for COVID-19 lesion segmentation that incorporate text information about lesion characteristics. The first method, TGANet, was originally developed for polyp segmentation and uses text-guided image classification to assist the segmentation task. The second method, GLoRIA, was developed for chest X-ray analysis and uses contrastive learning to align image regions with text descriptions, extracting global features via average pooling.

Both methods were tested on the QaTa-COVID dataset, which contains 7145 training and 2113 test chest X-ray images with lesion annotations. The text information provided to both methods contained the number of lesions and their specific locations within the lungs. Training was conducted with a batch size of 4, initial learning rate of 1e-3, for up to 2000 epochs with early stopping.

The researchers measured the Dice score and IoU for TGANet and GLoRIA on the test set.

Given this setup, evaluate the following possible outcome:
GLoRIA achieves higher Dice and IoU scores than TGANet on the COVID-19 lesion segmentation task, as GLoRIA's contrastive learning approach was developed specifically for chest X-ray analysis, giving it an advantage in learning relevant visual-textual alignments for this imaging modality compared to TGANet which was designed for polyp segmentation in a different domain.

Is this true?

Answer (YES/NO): NO